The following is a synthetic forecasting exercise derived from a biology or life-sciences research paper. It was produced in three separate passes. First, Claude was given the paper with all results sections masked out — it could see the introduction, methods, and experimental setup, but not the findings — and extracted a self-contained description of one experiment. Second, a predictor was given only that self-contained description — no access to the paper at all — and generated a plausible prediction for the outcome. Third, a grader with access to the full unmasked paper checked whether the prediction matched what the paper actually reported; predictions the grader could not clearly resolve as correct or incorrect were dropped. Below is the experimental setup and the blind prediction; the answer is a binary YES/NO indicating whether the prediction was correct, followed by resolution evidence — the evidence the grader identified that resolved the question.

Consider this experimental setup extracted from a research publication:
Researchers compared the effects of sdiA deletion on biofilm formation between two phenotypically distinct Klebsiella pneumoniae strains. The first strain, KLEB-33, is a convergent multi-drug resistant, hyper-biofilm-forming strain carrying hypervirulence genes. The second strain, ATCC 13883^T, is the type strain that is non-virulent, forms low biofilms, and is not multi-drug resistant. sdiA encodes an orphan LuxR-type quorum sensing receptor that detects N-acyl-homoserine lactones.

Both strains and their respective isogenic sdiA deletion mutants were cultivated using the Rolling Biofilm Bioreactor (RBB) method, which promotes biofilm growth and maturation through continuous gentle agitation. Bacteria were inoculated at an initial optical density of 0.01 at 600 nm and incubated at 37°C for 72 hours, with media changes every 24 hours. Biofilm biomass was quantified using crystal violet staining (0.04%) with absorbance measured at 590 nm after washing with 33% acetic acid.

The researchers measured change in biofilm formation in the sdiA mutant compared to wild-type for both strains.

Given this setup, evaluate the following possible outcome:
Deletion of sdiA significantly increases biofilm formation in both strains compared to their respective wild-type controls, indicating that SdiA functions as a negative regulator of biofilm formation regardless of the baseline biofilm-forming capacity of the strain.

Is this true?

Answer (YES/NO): NO